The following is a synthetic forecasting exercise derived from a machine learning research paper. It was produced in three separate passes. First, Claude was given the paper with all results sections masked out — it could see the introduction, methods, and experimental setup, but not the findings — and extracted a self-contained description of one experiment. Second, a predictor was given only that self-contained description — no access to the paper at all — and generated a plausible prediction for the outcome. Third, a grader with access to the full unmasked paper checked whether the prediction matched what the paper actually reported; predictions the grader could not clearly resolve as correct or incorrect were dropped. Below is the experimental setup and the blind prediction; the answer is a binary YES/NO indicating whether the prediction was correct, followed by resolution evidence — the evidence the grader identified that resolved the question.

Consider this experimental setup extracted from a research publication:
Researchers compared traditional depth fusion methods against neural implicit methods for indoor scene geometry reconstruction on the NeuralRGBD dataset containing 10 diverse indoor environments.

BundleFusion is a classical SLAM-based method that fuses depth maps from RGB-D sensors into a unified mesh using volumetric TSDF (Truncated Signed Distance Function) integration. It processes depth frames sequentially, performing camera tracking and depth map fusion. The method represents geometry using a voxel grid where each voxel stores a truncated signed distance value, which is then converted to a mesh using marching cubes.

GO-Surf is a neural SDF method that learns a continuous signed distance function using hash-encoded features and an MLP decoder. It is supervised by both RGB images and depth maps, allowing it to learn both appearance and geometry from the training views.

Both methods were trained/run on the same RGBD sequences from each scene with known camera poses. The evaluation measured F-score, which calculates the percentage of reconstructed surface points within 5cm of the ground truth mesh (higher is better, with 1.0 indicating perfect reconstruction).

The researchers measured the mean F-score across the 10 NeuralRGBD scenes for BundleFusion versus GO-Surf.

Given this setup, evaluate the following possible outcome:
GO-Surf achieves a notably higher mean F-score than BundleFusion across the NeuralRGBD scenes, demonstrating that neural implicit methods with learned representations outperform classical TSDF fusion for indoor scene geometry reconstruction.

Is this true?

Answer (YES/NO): YES